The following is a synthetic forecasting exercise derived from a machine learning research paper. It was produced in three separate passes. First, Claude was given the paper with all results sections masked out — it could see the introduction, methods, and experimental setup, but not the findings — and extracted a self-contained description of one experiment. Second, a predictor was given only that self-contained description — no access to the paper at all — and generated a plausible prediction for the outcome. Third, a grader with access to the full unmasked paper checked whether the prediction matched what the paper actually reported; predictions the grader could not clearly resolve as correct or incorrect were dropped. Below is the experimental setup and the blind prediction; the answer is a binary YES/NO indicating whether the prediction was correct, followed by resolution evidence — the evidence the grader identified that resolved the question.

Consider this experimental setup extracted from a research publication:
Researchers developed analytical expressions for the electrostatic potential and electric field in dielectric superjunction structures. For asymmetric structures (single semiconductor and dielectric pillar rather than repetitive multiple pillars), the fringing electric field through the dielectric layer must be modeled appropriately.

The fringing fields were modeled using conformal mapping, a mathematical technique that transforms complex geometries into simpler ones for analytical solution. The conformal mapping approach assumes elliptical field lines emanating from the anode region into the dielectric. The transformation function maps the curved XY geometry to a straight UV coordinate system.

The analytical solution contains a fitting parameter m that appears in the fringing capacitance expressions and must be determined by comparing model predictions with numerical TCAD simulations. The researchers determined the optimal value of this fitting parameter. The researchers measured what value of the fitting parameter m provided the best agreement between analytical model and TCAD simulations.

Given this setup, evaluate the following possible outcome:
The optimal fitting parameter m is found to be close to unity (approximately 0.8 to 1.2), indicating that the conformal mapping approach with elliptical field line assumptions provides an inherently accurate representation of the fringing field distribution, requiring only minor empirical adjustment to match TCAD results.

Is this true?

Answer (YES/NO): NO